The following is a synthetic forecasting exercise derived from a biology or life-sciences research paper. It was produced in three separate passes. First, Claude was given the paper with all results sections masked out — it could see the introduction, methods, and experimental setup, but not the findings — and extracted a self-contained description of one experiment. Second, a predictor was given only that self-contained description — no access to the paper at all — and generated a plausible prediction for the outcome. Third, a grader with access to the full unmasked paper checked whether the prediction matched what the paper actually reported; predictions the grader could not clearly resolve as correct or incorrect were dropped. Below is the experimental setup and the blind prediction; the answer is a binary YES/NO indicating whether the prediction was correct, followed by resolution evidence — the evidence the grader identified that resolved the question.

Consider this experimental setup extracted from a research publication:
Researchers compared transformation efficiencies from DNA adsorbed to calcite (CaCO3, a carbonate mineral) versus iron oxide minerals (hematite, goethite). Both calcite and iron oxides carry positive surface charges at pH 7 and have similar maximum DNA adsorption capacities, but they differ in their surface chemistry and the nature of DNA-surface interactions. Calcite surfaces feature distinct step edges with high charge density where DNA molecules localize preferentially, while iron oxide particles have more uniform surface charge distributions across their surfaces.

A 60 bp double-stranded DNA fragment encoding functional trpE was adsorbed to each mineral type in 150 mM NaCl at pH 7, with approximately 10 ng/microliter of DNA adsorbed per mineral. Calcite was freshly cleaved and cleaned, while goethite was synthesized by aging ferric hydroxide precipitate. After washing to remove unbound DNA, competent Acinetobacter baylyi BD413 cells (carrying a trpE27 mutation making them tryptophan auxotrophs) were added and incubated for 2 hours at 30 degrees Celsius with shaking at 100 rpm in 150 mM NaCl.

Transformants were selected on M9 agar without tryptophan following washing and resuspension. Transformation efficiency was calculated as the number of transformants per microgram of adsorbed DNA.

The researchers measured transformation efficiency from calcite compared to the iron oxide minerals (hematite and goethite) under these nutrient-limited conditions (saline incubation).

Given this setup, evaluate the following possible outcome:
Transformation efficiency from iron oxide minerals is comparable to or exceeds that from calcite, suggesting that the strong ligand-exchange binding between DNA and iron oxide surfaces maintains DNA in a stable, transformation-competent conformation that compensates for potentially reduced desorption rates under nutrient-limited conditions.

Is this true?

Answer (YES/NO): NO